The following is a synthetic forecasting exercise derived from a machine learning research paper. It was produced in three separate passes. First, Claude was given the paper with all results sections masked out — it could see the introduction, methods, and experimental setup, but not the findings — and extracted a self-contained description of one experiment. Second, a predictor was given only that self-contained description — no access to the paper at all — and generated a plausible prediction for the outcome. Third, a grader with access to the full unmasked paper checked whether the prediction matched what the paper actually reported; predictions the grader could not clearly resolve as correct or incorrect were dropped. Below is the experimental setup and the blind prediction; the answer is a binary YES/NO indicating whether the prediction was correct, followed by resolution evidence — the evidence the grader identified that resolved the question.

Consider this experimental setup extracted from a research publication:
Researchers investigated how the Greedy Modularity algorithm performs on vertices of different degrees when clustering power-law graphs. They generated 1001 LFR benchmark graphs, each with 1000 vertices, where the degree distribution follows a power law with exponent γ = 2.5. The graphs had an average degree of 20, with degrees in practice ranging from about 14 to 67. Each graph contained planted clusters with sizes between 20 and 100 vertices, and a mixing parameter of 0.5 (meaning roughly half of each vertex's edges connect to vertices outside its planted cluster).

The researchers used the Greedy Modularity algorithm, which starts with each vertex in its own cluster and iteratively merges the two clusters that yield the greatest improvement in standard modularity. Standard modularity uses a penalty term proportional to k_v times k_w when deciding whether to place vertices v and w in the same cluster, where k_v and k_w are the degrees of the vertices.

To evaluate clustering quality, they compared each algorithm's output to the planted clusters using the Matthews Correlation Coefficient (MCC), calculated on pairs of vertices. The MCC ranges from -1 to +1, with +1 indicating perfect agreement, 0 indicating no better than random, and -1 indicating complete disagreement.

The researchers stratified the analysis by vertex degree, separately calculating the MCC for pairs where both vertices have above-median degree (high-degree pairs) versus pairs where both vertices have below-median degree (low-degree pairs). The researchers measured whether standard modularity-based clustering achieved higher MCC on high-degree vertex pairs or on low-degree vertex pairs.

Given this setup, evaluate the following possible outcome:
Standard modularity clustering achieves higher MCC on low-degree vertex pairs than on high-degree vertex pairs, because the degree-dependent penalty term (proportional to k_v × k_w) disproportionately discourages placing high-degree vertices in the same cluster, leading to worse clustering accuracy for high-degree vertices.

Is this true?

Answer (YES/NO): NO